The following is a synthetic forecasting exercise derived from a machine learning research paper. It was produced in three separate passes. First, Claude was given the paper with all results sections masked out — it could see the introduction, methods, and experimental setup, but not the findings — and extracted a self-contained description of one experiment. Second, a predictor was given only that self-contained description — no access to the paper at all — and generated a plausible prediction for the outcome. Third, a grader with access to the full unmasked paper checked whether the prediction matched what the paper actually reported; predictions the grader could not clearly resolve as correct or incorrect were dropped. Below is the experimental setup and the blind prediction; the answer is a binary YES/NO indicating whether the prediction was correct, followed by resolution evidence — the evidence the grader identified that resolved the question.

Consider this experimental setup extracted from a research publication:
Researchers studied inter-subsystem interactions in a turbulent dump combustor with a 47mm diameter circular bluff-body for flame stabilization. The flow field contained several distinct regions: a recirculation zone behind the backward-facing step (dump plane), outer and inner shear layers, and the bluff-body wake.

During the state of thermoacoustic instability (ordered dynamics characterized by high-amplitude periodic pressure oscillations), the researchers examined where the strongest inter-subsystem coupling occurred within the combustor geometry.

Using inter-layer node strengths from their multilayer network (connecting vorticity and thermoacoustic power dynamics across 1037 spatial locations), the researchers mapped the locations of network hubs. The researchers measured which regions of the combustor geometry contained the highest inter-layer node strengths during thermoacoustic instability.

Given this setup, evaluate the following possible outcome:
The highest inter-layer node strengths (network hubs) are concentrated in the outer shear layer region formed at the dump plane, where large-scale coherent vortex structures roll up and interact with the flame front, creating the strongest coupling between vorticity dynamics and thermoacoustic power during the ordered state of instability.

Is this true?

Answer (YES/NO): NO